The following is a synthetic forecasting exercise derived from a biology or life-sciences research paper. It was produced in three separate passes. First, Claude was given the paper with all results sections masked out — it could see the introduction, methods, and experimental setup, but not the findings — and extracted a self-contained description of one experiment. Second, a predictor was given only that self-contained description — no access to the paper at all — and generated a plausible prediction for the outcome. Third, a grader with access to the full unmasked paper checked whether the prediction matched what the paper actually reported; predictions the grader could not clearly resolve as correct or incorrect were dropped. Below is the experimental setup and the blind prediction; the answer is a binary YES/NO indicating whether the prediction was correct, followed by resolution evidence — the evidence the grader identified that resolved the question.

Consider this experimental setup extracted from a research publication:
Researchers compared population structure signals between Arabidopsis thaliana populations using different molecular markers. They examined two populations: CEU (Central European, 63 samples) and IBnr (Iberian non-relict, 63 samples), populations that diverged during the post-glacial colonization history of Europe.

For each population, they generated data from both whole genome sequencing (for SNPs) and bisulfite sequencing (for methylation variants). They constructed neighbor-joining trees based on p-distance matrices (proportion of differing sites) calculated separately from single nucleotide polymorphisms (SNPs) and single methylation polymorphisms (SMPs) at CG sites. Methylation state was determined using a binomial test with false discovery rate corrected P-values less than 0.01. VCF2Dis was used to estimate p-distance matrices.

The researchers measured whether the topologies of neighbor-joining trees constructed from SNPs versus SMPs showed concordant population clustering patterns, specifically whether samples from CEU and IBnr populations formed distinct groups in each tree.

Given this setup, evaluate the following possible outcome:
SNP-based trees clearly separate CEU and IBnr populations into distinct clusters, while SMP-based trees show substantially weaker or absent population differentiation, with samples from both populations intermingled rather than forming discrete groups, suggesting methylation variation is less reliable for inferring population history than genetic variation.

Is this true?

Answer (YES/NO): NO